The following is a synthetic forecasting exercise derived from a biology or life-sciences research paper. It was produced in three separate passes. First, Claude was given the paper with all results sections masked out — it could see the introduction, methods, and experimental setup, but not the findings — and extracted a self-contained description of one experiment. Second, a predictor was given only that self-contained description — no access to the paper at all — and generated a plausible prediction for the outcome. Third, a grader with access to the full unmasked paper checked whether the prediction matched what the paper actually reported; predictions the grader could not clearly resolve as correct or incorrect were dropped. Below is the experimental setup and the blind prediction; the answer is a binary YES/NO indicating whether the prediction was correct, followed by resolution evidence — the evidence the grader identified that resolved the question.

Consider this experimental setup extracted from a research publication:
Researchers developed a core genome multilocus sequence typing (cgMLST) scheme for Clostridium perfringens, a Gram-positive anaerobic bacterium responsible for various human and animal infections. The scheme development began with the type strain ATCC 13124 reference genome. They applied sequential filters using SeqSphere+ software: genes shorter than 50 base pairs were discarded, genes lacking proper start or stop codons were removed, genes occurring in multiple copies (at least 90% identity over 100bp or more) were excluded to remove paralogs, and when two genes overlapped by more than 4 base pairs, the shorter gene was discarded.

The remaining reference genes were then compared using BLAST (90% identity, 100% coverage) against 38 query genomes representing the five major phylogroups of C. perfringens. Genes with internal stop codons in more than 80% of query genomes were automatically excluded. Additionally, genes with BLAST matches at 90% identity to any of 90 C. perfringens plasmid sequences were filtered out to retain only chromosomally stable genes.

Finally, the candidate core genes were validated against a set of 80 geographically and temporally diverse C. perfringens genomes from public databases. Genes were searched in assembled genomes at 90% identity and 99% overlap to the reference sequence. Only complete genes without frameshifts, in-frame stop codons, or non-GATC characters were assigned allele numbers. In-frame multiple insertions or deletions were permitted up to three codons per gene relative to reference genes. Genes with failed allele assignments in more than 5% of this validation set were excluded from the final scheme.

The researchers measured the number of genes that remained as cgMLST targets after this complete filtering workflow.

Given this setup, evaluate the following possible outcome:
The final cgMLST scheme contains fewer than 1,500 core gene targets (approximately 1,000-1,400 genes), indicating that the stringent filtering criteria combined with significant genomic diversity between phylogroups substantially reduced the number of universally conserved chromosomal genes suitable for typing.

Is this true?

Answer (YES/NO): NO